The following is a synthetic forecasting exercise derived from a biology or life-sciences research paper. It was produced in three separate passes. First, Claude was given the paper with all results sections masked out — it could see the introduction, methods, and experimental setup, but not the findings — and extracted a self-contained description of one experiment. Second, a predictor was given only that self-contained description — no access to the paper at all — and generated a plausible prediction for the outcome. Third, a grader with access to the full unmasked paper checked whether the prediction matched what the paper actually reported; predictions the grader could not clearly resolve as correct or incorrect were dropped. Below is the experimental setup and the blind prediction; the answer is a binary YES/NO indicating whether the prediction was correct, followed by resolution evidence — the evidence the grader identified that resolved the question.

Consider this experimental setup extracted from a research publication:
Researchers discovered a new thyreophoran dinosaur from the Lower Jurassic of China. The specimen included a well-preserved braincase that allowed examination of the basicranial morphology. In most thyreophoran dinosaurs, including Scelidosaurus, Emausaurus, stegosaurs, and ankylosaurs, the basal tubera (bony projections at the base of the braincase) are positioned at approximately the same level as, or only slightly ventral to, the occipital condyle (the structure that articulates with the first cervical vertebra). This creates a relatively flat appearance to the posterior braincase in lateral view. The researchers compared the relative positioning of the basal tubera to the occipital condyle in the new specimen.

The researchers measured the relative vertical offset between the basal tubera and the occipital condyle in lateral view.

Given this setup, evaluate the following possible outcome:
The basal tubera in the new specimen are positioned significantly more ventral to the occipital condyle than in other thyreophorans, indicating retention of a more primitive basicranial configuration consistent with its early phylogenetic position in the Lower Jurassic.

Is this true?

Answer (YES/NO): NO